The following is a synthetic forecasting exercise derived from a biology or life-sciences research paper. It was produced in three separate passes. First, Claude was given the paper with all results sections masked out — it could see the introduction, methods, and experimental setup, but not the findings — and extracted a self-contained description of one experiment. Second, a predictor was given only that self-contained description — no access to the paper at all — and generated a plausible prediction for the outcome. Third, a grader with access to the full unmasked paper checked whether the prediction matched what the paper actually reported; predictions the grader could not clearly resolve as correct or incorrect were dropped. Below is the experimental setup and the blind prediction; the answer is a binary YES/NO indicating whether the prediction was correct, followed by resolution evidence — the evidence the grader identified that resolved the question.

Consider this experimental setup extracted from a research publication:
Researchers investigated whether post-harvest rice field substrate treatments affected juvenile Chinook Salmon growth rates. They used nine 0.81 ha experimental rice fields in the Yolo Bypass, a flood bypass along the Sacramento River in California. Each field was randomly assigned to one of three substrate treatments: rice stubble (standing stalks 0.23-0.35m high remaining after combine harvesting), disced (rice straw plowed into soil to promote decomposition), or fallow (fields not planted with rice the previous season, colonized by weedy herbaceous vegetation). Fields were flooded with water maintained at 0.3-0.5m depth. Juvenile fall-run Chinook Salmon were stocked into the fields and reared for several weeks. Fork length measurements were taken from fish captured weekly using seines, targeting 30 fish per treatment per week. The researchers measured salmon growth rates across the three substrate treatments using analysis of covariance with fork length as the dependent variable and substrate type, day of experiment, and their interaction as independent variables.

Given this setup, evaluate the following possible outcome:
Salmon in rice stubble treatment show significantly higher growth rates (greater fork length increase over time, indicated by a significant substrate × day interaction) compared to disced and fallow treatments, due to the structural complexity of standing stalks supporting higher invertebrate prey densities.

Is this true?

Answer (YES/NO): NO